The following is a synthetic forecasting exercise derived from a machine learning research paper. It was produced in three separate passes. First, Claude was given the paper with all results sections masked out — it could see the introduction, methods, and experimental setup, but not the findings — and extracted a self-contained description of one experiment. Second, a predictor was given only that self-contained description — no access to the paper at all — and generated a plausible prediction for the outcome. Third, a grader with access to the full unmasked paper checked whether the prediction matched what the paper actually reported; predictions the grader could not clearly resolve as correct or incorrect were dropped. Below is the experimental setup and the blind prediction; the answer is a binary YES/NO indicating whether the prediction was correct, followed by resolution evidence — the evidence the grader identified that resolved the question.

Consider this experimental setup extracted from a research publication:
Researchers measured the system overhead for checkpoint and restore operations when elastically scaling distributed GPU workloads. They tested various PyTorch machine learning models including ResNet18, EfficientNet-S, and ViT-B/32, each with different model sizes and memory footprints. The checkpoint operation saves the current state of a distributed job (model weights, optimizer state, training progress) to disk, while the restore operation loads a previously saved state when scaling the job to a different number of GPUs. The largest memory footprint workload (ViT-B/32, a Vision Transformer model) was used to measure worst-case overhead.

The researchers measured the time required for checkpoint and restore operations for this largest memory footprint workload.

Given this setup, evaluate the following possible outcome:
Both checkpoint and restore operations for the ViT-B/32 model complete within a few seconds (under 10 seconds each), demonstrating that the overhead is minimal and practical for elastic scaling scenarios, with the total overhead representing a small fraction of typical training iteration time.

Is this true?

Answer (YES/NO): YES